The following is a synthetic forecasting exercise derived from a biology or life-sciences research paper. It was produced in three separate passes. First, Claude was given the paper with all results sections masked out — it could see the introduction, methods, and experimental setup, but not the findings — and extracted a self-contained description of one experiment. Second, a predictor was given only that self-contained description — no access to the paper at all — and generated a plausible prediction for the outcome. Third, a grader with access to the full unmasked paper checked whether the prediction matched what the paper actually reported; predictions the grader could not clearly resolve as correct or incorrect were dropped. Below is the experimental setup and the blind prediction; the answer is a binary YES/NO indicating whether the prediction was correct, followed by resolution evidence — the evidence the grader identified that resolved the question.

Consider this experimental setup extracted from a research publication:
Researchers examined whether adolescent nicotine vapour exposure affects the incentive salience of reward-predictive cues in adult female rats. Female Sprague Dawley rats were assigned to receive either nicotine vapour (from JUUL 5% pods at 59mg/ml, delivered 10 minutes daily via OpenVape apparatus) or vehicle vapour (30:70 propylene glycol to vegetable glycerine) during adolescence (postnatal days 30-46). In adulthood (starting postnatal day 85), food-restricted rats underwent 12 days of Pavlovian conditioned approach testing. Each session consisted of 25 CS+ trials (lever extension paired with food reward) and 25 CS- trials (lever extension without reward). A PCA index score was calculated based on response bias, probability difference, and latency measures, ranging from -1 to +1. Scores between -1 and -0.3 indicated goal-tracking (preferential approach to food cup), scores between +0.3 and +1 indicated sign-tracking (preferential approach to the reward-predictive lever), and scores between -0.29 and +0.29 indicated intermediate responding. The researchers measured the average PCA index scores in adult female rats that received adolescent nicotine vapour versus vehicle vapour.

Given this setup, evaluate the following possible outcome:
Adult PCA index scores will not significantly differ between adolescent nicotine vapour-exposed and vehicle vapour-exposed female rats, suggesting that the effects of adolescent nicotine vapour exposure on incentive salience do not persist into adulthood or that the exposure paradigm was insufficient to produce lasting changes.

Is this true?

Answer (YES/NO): YES